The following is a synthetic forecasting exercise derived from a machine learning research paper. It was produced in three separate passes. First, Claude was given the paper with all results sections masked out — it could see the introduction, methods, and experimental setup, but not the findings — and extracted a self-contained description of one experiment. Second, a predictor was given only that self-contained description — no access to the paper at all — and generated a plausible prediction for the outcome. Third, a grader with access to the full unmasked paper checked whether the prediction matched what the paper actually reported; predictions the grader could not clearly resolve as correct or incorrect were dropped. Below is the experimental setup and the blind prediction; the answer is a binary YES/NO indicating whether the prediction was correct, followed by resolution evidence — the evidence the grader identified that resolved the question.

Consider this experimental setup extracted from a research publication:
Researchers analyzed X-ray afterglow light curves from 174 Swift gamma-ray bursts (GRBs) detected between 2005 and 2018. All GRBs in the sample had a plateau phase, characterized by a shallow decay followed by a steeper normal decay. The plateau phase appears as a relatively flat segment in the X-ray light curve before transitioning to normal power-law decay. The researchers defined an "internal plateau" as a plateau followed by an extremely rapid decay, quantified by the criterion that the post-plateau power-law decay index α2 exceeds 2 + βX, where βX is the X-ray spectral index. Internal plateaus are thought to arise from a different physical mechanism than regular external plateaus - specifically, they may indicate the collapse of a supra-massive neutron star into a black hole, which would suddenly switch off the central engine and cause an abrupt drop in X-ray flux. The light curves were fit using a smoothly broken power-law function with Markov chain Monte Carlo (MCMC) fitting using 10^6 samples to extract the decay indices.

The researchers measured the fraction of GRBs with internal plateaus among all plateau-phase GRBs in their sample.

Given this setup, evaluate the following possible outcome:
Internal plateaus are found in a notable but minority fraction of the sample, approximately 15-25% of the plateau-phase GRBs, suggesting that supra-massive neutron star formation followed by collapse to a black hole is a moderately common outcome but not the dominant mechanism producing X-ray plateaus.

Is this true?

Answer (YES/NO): NO